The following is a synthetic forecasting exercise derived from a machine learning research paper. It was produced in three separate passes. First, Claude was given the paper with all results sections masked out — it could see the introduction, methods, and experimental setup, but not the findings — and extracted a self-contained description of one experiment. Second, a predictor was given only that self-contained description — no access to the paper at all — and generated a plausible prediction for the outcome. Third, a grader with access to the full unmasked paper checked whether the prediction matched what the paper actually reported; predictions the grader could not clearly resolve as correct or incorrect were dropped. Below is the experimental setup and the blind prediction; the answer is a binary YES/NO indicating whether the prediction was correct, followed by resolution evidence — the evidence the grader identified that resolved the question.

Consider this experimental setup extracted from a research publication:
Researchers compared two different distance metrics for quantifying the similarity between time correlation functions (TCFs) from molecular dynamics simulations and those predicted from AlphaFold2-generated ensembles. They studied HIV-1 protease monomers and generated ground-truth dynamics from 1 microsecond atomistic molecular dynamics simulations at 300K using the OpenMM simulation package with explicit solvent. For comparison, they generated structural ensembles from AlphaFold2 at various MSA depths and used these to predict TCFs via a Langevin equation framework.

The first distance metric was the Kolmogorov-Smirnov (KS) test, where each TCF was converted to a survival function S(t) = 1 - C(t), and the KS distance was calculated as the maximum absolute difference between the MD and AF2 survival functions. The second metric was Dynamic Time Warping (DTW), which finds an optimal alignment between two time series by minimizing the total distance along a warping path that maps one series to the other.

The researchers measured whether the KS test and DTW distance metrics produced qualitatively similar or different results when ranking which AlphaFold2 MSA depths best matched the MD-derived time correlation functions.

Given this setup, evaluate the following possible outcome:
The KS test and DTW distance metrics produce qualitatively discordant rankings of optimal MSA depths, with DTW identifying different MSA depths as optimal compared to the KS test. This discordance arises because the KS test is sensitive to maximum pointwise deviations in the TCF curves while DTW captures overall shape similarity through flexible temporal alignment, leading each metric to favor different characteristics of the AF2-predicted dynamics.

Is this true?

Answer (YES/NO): NO